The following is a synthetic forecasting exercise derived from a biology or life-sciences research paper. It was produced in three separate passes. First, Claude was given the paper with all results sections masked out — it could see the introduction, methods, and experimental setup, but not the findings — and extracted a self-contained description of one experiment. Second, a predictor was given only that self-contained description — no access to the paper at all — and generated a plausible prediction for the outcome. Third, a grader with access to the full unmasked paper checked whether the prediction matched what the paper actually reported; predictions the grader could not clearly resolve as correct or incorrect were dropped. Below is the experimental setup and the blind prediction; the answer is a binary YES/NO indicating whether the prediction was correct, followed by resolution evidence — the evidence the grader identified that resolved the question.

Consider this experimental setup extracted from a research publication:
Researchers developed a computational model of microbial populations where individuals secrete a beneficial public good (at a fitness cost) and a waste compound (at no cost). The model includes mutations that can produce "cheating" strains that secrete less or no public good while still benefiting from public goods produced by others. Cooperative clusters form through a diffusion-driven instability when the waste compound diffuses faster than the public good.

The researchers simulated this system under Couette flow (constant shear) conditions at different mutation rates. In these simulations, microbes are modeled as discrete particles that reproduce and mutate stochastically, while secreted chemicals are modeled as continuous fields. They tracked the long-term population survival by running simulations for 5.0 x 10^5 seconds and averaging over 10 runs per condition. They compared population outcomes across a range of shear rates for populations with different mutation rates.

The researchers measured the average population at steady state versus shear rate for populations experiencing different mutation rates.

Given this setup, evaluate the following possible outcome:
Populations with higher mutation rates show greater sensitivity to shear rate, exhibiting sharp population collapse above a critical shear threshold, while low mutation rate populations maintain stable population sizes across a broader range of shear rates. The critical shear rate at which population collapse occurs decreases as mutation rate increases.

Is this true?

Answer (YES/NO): NO